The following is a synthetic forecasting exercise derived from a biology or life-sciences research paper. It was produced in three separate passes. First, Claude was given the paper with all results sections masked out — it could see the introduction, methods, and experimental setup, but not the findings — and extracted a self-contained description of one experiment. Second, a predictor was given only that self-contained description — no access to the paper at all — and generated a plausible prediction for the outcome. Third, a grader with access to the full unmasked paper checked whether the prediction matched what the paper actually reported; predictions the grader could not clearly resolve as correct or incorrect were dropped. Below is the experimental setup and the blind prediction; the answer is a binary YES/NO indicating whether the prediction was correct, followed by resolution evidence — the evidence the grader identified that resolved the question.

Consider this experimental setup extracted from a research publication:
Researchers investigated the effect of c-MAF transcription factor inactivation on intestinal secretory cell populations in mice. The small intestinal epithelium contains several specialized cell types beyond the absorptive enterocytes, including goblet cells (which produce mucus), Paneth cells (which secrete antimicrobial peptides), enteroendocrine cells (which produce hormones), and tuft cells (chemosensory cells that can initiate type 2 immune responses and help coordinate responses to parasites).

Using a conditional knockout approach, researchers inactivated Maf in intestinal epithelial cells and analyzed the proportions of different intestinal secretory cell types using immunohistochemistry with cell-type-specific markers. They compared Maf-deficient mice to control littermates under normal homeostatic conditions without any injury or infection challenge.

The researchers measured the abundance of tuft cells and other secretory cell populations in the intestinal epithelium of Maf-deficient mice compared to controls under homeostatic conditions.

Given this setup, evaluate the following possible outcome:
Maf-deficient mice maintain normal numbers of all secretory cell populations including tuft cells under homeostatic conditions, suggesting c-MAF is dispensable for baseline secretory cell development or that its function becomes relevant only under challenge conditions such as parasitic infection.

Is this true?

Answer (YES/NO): NO